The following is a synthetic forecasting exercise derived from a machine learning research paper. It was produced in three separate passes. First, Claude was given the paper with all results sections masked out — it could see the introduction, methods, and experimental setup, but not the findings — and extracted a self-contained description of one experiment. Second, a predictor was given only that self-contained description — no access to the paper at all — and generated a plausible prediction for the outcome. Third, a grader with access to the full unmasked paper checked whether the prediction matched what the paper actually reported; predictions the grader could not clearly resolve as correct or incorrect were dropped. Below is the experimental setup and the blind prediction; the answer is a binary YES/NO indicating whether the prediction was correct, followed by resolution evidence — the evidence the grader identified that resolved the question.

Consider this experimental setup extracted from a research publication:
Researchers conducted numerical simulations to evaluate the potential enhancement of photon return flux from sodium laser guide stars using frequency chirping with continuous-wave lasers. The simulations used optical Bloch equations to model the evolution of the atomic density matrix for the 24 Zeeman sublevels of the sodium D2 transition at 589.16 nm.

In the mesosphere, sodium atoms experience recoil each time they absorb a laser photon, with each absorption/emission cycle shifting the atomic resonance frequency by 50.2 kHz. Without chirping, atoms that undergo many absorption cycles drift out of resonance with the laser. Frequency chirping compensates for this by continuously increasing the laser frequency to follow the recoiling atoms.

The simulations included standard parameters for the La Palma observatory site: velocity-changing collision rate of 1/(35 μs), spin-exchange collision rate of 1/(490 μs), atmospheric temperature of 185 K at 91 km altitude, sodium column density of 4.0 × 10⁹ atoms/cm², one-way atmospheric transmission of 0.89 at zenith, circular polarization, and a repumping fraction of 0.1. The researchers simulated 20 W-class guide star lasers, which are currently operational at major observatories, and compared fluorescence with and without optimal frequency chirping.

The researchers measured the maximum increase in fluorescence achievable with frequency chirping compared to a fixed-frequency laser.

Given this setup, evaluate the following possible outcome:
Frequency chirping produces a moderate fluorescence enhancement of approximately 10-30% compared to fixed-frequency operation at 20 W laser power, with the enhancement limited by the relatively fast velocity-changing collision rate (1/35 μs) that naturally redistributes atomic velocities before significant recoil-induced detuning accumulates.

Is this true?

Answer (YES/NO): NO